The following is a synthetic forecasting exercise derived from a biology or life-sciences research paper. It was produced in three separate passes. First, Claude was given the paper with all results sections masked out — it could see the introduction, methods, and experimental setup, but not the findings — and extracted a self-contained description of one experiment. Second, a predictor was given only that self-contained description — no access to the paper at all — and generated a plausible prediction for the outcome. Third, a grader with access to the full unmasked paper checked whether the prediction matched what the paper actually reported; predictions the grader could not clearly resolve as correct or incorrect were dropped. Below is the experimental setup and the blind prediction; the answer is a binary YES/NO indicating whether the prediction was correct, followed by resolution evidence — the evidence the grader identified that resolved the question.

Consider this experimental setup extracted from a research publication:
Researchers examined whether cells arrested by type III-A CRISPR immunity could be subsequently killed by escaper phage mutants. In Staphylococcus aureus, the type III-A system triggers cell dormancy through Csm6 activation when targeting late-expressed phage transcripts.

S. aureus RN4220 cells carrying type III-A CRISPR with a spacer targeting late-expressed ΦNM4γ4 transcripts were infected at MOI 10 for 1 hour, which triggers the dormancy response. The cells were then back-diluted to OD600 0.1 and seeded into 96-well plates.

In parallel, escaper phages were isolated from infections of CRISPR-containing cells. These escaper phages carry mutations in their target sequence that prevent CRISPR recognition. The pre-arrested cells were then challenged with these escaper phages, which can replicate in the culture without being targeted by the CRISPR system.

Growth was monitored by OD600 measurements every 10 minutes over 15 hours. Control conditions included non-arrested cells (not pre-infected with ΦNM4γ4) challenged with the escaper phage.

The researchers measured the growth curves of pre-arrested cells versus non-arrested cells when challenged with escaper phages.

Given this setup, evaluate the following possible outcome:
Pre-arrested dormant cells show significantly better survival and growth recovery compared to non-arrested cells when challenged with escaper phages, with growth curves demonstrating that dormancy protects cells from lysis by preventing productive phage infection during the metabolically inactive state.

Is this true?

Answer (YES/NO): YES